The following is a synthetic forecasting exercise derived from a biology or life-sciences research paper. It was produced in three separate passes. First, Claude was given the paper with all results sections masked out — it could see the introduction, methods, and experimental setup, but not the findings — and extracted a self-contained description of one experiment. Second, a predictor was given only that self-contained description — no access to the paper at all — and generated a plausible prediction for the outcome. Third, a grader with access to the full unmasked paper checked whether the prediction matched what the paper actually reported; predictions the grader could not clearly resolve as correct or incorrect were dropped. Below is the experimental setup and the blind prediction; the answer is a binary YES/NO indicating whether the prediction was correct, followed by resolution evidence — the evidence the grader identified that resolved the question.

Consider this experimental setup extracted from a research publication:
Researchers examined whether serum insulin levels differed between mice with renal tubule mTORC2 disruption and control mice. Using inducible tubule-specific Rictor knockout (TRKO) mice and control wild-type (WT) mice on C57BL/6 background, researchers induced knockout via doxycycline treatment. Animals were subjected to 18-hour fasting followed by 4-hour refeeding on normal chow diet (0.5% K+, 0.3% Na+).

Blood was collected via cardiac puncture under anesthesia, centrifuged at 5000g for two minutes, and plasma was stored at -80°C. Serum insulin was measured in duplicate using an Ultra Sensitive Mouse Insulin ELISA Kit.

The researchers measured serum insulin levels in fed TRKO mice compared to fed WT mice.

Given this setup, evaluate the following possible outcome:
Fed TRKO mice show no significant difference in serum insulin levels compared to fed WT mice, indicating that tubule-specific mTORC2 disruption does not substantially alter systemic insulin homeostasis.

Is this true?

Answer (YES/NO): YES